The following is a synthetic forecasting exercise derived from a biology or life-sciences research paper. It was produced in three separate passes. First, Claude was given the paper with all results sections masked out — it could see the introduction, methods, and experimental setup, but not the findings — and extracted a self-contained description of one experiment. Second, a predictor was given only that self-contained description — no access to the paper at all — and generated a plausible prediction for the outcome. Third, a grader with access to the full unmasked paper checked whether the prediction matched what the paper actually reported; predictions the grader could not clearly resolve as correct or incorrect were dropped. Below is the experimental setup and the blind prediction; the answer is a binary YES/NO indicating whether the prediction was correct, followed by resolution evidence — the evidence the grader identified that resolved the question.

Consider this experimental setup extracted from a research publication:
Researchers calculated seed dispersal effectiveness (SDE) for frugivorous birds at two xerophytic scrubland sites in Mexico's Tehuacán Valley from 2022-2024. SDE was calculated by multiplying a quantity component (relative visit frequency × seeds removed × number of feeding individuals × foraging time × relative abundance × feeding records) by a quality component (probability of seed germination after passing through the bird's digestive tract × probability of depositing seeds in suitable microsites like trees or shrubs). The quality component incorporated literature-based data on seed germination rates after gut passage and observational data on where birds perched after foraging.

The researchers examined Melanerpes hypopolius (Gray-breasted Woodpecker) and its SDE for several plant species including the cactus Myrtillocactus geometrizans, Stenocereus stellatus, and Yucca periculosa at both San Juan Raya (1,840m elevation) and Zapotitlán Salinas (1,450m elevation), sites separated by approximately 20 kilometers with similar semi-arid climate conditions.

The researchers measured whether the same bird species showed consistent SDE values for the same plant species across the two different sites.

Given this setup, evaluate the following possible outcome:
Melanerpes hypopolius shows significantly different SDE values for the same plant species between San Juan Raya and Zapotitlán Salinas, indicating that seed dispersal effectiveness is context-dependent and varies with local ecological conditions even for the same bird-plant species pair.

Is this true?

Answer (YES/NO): YES